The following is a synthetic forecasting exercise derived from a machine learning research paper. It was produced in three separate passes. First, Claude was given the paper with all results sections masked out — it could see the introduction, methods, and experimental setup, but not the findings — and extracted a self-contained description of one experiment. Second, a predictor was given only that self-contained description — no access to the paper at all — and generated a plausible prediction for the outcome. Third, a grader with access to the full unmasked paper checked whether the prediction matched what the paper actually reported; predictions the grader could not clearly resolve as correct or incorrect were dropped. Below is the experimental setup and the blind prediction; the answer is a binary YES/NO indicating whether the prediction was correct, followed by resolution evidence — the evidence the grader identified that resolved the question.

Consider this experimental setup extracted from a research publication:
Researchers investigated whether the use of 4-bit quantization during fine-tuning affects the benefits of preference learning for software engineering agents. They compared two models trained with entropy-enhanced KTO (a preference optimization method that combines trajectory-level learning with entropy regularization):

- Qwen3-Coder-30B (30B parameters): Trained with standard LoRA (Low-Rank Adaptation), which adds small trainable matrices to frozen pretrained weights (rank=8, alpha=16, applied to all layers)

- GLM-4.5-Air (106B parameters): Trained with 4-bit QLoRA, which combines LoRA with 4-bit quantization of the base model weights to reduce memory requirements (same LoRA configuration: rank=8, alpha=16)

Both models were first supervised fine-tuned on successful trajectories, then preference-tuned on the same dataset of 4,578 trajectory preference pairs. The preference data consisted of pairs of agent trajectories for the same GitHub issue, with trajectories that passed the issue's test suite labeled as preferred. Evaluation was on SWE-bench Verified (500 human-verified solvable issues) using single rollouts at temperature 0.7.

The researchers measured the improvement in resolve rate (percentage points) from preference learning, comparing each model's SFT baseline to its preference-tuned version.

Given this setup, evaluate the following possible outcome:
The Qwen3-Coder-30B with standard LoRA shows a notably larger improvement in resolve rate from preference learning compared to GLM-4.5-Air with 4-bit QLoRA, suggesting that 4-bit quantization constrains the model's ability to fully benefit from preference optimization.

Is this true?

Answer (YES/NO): YES